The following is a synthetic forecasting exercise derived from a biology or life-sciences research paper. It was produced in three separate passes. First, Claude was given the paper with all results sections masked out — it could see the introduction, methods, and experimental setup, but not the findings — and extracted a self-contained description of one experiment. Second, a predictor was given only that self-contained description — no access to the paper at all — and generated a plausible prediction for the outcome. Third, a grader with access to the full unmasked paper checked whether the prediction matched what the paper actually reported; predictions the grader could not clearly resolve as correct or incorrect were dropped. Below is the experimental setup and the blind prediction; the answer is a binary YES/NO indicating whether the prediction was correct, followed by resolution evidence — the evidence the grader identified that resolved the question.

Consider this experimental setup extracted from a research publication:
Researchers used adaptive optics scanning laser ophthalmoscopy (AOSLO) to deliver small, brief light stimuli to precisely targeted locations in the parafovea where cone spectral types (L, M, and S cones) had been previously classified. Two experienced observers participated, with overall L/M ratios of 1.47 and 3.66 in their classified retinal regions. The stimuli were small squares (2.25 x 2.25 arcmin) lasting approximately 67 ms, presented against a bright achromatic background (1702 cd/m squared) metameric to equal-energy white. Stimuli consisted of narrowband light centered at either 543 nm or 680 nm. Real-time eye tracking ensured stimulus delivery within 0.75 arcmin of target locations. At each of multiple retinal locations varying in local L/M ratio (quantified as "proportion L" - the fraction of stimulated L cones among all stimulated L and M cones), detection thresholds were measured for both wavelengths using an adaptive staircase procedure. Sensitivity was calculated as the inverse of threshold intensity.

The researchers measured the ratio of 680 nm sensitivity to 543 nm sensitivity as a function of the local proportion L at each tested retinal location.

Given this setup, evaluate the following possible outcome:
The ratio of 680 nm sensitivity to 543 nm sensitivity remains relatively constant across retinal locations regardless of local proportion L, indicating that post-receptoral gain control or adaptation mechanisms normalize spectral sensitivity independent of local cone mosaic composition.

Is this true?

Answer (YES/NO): NO